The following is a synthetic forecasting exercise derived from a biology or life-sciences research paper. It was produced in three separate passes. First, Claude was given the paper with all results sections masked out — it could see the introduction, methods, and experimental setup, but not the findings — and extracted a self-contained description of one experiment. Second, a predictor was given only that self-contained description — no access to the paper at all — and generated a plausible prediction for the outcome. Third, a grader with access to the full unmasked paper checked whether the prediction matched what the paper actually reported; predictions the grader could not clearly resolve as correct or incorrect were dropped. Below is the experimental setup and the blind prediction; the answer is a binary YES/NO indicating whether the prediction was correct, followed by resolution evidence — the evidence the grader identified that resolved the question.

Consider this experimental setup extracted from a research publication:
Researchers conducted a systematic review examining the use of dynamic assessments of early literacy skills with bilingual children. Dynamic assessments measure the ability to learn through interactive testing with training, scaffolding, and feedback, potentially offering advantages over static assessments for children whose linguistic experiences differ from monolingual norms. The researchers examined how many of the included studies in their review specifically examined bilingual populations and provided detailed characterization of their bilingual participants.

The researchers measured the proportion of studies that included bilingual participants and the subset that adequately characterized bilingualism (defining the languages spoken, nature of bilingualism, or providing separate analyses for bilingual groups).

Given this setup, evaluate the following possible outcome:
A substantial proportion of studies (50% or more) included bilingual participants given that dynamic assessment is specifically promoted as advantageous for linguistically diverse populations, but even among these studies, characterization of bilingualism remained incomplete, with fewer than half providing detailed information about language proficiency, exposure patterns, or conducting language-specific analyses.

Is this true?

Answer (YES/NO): NO